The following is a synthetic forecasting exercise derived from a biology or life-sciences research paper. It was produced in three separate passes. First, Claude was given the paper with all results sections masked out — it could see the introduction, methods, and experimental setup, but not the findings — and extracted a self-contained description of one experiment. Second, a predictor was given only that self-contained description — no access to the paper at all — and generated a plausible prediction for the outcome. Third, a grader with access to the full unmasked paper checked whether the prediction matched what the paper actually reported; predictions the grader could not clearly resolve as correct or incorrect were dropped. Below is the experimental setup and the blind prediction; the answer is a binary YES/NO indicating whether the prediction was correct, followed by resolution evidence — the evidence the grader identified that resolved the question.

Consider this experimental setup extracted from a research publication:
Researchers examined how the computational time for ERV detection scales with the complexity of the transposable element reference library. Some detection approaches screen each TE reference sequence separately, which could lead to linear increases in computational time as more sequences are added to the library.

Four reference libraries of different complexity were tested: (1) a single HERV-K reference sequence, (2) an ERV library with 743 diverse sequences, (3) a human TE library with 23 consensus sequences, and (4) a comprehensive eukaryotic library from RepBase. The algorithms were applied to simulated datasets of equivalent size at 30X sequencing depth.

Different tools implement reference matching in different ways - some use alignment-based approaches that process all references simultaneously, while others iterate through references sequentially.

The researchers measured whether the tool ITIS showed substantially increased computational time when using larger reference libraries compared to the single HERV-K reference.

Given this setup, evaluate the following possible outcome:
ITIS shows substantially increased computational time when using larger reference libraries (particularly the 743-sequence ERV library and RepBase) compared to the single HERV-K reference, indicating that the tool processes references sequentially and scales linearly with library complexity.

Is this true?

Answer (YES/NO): YES